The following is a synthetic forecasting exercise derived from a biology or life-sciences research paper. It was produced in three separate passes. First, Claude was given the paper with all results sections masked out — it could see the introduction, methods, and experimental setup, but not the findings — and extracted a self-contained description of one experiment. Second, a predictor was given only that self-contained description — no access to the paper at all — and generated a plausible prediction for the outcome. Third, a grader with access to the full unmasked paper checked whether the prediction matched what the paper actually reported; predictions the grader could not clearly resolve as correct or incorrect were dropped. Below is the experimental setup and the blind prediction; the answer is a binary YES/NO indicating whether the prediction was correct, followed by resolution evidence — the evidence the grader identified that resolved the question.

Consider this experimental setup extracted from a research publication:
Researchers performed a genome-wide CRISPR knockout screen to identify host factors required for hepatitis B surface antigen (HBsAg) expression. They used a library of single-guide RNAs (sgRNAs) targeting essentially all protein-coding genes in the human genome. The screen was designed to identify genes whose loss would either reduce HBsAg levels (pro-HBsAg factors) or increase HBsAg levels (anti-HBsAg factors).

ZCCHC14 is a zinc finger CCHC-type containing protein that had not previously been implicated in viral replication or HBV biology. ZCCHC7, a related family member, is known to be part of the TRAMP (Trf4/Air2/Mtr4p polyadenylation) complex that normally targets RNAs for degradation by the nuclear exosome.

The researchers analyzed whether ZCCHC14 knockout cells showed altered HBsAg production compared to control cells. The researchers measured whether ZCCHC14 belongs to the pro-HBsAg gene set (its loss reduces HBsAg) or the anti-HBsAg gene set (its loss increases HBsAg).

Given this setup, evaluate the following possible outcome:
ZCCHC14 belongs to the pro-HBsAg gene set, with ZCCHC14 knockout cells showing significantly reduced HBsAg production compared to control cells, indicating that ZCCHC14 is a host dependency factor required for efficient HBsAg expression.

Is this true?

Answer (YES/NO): YES